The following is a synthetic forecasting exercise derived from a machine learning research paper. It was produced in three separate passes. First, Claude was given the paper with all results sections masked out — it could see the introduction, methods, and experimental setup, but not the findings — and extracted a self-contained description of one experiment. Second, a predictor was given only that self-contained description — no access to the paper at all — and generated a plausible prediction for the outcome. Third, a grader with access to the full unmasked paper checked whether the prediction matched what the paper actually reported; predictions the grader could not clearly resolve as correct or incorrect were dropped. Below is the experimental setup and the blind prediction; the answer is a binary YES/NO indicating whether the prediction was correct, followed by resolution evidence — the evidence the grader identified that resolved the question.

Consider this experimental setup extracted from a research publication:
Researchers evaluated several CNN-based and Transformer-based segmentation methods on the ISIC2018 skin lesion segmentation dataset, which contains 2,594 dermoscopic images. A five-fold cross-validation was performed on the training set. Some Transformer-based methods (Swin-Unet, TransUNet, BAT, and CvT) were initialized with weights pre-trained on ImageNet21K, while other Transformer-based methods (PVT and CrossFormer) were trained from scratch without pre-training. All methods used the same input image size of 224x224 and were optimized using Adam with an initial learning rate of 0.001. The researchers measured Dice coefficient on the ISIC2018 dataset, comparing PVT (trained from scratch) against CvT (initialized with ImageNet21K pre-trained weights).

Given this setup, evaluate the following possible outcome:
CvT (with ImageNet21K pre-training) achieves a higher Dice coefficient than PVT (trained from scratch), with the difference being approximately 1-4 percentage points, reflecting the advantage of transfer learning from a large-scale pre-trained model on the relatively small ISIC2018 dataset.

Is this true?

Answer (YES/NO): NO